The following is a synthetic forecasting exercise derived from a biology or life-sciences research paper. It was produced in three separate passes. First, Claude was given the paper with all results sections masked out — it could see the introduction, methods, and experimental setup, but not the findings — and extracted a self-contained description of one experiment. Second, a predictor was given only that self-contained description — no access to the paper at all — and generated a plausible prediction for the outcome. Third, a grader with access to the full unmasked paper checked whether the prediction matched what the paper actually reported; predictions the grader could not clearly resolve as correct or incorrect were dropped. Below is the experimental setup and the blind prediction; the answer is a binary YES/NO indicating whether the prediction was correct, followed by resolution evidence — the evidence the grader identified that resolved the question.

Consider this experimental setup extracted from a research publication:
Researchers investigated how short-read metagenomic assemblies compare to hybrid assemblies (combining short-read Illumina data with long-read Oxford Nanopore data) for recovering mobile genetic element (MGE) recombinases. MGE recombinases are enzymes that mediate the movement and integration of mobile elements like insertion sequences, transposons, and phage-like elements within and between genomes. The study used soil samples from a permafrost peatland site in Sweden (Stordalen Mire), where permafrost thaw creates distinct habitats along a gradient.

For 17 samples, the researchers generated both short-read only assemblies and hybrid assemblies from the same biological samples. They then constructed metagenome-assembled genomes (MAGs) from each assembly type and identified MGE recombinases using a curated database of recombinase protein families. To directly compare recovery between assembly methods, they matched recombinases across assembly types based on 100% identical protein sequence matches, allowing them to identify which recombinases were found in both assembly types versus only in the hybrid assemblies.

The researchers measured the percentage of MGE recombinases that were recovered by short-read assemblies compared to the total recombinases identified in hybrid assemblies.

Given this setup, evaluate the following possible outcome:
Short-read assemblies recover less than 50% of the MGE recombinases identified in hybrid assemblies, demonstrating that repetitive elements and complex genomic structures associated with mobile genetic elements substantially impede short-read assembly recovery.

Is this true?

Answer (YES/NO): NO